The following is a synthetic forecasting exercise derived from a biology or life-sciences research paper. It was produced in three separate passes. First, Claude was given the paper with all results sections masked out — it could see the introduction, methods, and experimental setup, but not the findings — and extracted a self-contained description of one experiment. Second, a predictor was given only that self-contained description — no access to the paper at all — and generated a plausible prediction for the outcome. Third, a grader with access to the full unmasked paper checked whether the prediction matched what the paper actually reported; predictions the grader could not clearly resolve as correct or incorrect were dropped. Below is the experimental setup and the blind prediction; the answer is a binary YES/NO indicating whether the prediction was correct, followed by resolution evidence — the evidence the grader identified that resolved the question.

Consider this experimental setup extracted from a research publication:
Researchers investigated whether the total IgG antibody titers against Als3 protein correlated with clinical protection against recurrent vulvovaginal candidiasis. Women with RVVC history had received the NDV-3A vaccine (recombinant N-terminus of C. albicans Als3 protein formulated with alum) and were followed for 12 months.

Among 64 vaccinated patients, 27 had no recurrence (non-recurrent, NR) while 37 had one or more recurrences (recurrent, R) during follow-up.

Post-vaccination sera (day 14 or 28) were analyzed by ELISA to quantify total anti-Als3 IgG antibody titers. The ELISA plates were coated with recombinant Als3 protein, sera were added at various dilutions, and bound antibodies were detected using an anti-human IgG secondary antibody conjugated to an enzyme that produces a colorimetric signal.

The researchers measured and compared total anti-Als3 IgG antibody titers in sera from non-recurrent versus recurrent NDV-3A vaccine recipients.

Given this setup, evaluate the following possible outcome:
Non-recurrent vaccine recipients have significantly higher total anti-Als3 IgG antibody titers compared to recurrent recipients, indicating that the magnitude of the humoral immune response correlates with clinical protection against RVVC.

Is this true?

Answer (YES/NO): YES